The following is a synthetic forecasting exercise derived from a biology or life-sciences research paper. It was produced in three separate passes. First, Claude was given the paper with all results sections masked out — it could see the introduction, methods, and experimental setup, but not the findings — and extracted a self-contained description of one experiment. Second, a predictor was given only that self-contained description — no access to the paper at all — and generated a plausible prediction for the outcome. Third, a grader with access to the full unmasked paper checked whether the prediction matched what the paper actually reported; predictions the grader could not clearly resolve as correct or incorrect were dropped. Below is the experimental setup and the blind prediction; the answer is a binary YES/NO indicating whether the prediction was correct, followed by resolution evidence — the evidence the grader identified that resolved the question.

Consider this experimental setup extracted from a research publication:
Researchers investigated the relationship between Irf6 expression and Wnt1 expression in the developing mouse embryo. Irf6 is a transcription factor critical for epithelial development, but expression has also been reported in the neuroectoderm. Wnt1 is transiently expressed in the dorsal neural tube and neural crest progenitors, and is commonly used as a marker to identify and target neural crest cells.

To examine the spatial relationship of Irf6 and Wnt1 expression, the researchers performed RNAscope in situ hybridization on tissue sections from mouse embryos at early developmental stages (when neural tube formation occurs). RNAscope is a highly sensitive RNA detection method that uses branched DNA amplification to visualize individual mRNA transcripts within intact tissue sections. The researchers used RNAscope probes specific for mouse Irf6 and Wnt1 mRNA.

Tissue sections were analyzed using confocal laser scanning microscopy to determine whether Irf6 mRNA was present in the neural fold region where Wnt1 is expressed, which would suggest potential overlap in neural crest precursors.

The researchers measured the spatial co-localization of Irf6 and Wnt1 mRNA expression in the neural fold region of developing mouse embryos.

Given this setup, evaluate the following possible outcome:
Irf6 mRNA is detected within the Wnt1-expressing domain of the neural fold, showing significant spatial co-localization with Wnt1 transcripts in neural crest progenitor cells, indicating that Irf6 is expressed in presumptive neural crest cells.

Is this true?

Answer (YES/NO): YES